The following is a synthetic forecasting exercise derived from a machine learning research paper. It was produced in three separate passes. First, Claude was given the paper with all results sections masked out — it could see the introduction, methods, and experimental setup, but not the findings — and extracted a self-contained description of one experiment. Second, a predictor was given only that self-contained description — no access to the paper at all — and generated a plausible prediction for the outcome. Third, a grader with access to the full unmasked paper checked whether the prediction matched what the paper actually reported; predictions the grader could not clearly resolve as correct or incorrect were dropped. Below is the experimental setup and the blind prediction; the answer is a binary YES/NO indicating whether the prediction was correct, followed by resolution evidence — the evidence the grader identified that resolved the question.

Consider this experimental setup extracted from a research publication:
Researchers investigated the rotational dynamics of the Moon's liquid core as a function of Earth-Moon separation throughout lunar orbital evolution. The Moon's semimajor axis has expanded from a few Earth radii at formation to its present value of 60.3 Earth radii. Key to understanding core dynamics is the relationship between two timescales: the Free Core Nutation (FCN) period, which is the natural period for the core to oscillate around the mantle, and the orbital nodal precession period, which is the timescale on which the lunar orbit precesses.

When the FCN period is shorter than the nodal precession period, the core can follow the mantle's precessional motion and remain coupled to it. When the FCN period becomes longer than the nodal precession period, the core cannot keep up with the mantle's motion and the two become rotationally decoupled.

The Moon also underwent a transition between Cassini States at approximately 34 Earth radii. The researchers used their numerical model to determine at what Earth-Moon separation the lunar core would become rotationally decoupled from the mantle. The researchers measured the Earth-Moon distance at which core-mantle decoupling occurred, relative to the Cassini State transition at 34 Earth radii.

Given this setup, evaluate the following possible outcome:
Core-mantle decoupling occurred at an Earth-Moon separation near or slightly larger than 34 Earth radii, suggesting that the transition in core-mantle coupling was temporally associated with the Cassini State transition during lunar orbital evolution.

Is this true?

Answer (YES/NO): NO